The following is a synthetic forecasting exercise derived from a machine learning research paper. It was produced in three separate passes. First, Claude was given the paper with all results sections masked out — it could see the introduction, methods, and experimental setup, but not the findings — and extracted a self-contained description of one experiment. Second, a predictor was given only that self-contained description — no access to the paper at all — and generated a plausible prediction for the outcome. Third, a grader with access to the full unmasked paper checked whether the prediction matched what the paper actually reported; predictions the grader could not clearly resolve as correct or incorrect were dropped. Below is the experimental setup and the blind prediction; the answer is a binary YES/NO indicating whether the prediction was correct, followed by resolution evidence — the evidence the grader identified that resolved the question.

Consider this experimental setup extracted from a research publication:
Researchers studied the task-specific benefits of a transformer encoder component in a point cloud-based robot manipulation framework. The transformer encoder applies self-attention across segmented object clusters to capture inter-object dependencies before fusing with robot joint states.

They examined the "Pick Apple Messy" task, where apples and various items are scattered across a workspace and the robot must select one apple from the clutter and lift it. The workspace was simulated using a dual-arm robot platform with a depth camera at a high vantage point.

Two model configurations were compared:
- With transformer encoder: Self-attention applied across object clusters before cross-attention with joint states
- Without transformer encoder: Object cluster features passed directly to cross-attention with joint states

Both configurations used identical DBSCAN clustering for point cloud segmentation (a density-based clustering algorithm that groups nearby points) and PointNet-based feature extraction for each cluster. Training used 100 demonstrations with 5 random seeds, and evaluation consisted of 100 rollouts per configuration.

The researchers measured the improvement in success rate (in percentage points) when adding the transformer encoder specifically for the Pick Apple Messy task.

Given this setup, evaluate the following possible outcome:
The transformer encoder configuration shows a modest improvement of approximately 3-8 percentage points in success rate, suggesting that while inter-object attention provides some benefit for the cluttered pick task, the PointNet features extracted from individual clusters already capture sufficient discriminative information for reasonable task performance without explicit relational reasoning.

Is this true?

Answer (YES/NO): NO